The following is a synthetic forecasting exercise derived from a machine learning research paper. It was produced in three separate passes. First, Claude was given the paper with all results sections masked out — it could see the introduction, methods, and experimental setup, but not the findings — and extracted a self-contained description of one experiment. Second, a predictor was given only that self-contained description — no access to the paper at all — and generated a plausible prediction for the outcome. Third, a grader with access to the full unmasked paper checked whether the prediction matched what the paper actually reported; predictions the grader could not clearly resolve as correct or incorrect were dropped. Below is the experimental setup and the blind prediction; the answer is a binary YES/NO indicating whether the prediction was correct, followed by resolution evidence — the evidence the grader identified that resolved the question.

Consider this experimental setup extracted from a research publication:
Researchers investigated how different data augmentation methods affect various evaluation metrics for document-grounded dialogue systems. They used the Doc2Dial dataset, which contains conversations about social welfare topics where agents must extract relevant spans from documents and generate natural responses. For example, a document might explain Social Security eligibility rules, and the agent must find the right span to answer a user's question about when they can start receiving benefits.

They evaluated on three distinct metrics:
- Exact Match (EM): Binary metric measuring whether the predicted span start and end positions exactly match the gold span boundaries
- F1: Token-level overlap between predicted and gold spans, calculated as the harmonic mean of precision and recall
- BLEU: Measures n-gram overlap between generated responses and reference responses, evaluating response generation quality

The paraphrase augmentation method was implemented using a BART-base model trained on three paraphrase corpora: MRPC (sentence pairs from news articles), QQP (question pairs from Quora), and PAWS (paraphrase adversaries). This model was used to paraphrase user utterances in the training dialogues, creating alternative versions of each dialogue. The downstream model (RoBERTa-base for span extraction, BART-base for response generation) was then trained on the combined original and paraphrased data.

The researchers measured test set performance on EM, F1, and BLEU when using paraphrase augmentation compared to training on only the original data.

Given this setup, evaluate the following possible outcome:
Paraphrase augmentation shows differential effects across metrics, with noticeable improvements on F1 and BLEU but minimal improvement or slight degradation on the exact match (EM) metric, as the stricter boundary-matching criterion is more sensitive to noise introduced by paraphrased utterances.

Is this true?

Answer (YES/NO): NO